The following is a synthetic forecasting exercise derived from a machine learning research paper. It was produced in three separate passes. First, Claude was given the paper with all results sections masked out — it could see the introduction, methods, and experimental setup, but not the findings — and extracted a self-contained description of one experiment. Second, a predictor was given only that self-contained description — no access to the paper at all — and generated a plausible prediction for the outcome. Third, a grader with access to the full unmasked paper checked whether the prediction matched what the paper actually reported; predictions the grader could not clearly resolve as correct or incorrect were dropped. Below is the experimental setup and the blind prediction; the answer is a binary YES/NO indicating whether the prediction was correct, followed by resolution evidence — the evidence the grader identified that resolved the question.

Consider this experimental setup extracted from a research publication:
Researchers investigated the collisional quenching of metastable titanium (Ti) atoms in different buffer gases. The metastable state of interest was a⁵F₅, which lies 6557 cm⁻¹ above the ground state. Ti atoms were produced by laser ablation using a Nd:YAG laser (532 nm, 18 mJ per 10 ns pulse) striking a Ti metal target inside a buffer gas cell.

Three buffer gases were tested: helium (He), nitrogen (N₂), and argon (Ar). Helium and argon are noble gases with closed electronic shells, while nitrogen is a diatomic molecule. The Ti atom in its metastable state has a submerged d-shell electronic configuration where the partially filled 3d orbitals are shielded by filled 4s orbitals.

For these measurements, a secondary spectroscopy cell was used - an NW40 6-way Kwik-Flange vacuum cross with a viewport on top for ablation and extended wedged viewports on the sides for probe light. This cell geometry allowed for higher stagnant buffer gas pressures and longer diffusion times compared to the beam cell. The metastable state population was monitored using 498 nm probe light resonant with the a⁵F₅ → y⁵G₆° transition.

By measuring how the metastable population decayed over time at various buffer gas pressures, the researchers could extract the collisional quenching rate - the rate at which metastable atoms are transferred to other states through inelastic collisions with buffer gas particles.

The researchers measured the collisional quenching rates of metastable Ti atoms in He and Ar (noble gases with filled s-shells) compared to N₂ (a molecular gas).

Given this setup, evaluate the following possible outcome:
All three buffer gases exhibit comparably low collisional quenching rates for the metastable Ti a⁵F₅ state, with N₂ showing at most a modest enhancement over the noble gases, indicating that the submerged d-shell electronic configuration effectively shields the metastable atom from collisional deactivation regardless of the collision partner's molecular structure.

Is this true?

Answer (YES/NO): NO